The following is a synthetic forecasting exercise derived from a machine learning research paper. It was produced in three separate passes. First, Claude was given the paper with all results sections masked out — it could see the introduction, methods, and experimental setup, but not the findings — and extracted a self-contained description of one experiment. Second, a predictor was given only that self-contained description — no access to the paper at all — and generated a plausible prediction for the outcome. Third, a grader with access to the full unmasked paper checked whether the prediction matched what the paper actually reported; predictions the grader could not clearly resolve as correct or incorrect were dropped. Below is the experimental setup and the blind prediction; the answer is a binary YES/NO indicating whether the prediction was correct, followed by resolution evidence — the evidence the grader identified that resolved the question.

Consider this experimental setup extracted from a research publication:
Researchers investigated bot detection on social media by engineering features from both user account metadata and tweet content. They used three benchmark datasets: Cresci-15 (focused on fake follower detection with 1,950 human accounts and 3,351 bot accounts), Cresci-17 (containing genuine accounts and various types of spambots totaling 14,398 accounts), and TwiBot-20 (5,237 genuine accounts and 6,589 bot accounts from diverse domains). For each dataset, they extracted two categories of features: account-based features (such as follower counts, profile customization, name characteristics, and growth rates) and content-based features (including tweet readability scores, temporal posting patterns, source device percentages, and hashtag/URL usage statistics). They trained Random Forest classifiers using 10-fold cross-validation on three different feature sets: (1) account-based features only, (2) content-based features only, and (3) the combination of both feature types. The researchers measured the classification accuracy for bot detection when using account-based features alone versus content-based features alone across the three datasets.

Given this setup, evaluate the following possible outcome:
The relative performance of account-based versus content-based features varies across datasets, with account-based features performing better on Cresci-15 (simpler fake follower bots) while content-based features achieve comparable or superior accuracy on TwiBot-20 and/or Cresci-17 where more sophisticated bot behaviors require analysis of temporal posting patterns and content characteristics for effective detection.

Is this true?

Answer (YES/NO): NO